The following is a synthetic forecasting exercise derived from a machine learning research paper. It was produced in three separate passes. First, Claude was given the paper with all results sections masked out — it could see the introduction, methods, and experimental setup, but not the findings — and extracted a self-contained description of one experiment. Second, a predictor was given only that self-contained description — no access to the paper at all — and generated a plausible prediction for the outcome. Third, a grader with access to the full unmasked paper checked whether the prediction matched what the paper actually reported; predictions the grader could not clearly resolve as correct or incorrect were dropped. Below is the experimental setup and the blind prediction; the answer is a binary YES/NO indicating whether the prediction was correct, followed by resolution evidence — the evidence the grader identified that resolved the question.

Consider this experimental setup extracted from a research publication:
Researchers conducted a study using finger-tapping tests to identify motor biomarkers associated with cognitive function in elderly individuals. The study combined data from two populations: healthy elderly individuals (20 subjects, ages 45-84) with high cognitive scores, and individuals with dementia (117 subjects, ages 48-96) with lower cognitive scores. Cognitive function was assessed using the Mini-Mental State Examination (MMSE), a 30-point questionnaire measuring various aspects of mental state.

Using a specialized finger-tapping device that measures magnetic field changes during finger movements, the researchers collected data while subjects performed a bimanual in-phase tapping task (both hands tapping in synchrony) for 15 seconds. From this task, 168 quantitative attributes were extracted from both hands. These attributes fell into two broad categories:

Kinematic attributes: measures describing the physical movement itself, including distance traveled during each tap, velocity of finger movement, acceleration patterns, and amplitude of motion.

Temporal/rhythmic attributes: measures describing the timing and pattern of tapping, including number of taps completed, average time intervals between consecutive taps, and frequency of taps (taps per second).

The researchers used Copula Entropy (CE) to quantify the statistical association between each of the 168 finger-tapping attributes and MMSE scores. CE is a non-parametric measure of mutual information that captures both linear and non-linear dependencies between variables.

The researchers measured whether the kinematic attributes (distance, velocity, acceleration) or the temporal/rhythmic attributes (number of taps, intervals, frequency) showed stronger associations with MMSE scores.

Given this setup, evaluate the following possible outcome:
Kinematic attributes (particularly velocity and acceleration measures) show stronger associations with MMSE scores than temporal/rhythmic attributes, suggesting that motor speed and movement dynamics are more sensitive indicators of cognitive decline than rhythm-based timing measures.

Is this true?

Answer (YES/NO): NO